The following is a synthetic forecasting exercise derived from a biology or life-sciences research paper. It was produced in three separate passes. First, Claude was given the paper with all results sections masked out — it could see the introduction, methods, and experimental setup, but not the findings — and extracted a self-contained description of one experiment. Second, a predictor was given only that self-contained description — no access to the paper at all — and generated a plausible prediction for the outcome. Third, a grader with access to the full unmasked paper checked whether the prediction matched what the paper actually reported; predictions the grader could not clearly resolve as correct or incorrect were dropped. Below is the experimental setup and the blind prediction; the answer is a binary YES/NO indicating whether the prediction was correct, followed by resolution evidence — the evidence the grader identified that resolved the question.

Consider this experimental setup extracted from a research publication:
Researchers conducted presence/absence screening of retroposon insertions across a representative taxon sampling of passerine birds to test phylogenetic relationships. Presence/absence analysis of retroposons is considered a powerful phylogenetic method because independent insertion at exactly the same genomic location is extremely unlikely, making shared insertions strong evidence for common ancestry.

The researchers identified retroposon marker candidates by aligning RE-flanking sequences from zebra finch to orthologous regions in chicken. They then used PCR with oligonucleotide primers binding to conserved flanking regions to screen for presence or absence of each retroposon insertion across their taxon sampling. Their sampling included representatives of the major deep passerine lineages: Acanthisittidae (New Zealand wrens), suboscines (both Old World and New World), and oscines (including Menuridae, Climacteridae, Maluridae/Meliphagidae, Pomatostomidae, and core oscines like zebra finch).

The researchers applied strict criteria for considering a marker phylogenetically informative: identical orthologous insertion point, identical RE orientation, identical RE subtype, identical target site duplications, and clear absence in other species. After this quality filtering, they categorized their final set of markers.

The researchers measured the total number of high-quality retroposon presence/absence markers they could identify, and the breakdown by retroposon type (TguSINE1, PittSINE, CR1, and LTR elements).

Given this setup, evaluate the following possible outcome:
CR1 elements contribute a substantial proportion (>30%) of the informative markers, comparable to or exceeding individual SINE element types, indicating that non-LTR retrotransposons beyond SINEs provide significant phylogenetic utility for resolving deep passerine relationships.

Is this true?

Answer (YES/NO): NO